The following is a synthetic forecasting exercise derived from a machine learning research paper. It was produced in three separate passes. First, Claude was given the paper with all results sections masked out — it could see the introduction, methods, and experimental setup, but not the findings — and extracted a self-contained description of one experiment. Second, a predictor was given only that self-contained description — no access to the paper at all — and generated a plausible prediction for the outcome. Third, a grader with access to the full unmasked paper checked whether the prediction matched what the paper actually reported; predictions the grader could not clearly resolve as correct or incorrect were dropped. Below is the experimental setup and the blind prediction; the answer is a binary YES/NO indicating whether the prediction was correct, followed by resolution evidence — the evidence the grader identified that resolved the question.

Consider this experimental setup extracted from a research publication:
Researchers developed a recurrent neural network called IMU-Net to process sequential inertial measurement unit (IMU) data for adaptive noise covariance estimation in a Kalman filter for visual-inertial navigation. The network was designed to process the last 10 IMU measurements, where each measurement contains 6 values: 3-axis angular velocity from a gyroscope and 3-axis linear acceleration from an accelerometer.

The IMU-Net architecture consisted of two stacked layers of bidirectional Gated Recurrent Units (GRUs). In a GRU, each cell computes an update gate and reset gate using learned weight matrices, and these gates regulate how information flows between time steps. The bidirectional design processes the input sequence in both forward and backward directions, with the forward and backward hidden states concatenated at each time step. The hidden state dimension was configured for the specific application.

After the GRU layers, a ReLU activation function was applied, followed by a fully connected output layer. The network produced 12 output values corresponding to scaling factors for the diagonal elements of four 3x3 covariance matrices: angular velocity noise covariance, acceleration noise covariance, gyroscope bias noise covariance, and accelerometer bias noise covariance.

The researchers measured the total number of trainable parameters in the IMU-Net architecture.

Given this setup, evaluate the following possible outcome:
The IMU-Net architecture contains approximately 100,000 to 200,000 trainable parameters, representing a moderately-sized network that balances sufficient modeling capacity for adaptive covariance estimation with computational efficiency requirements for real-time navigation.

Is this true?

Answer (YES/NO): NO